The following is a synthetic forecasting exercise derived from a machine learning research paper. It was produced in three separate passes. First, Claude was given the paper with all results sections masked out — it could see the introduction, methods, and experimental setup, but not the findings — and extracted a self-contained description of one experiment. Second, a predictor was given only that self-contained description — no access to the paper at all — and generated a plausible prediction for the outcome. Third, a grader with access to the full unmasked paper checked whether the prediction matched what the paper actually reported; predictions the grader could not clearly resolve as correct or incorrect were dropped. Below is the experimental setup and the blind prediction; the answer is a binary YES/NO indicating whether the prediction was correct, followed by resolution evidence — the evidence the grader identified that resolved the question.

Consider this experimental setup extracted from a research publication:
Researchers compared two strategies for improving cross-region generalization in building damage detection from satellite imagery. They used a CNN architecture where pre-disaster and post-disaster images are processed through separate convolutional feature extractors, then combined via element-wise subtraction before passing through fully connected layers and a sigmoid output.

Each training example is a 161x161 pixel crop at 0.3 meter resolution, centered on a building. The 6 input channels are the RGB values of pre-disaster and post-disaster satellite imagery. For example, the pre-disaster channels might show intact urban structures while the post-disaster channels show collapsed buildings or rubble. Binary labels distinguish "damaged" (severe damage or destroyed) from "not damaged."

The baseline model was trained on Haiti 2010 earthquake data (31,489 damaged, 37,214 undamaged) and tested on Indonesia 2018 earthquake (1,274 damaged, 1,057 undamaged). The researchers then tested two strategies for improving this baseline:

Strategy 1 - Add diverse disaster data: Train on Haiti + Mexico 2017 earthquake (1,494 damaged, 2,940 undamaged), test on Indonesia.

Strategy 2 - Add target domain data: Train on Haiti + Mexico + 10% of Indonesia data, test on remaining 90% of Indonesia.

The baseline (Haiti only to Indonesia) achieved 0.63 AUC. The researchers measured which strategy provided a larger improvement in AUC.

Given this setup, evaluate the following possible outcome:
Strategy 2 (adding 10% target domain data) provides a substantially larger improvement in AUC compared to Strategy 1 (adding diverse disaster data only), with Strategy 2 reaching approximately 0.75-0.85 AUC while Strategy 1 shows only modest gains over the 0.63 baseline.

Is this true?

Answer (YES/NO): NO